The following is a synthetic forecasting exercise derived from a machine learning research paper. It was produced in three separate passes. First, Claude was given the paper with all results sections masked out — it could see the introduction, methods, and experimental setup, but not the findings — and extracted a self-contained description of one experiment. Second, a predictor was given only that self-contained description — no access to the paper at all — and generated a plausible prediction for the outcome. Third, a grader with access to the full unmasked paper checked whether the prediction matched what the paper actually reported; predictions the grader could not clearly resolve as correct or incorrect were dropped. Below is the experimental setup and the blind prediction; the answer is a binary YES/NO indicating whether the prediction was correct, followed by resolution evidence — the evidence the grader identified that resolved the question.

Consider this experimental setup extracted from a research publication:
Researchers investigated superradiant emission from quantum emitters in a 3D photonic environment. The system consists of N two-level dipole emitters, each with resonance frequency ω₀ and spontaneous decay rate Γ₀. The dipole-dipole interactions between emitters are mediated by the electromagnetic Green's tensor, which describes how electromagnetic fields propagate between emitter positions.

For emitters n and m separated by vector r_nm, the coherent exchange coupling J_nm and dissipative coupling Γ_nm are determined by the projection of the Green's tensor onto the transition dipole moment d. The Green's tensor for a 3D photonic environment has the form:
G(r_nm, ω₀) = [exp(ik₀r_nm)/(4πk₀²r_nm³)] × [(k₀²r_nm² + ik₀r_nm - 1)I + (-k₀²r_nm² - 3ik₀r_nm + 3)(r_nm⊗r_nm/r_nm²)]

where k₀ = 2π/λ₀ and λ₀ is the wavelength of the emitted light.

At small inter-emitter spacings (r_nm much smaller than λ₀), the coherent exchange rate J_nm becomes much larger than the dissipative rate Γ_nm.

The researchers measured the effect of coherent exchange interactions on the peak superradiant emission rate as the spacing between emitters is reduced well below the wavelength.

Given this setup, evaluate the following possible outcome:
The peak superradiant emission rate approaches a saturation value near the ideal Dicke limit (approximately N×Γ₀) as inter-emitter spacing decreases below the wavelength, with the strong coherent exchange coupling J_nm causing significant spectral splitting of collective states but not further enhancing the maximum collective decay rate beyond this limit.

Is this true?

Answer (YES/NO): NO